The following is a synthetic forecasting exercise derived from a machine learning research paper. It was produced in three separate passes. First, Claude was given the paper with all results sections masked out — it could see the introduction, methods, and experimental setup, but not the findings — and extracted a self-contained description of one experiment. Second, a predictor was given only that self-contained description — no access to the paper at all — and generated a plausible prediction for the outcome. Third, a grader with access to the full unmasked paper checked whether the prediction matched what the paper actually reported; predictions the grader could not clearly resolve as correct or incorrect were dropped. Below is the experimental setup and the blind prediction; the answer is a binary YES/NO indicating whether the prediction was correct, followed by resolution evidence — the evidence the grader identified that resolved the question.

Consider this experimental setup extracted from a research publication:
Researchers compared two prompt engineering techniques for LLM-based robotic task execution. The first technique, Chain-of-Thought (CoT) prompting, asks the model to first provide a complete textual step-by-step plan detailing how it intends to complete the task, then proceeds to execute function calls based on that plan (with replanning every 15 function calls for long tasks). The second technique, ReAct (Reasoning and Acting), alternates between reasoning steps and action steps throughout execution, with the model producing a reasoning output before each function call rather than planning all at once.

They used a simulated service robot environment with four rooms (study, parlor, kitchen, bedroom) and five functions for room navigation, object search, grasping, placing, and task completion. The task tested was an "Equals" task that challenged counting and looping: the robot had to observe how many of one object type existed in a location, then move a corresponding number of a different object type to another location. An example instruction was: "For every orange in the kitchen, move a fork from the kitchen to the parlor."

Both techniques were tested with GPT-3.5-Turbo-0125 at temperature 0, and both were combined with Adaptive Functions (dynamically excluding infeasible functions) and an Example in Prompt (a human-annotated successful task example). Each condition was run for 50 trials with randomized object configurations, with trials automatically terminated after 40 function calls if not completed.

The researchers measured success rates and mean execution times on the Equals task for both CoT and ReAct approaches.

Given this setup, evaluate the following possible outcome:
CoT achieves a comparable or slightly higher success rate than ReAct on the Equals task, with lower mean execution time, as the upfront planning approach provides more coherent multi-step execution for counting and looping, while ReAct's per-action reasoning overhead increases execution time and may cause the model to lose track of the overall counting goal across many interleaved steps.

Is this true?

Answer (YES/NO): YES